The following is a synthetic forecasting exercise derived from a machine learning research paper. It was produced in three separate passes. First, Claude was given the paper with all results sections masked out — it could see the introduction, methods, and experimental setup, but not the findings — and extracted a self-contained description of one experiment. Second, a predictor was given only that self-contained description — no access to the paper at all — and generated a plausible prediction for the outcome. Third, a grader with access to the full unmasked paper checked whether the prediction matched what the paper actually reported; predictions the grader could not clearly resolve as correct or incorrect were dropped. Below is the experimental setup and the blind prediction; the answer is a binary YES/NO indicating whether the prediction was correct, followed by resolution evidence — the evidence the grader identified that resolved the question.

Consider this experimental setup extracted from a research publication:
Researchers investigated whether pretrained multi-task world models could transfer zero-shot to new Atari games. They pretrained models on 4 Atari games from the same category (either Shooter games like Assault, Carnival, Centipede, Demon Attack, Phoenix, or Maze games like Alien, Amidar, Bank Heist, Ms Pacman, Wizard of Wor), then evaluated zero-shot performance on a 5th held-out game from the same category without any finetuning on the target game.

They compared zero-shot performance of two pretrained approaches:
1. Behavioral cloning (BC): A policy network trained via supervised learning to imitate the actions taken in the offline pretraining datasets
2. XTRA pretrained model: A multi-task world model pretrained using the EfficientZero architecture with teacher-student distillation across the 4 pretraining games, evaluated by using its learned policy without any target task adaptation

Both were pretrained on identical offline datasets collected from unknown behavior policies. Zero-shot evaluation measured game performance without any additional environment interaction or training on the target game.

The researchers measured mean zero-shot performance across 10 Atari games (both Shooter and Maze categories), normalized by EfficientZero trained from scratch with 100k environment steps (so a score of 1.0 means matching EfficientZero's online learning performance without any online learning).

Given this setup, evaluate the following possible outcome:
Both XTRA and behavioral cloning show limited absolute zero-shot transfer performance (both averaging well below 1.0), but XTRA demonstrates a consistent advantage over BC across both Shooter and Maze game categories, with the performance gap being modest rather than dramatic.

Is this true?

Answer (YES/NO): NO